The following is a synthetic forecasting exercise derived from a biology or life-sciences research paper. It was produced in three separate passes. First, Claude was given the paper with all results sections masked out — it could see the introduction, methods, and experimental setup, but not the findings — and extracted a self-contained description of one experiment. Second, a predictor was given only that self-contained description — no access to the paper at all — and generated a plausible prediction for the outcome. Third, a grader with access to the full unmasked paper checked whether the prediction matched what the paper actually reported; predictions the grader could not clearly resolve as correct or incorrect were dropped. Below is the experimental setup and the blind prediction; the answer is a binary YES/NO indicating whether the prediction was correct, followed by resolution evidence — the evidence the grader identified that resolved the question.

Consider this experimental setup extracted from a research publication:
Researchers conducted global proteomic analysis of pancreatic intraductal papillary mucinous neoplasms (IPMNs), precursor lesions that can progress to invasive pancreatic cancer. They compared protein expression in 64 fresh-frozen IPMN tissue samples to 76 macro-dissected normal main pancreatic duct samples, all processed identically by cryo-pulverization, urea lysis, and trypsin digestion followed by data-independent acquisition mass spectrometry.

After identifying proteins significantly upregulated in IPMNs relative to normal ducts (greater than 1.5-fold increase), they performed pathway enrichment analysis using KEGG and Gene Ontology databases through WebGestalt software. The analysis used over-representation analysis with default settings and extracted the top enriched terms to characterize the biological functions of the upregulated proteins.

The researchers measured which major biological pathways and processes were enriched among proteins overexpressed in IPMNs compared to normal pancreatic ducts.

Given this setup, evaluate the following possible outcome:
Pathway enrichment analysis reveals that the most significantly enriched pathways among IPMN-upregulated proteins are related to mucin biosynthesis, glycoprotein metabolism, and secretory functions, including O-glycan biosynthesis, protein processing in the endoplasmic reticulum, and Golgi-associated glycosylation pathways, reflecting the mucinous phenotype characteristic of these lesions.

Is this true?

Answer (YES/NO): YES